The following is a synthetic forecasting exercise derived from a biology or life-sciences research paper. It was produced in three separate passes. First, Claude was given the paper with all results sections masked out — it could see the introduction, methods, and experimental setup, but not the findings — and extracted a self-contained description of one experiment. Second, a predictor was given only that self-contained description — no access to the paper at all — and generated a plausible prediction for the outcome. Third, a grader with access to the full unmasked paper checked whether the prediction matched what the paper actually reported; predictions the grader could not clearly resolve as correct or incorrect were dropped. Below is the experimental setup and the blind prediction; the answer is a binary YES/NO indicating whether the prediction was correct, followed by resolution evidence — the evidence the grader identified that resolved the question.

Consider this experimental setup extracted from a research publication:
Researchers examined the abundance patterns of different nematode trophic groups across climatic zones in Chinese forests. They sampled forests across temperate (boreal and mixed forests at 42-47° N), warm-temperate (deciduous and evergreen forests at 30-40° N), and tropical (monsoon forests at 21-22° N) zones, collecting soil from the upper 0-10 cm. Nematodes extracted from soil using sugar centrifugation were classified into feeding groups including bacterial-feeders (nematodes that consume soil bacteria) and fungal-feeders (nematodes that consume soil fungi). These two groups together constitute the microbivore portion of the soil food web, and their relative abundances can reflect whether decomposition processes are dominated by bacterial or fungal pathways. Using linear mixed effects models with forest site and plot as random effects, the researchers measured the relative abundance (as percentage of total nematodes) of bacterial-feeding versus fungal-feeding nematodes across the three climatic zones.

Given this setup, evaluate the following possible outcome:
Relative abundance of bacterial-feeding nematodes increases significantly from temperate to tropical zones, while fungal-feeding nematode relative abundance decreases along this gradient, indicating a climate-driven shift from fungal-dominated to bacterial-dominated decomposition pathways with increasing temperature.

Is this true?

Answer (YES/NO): NO